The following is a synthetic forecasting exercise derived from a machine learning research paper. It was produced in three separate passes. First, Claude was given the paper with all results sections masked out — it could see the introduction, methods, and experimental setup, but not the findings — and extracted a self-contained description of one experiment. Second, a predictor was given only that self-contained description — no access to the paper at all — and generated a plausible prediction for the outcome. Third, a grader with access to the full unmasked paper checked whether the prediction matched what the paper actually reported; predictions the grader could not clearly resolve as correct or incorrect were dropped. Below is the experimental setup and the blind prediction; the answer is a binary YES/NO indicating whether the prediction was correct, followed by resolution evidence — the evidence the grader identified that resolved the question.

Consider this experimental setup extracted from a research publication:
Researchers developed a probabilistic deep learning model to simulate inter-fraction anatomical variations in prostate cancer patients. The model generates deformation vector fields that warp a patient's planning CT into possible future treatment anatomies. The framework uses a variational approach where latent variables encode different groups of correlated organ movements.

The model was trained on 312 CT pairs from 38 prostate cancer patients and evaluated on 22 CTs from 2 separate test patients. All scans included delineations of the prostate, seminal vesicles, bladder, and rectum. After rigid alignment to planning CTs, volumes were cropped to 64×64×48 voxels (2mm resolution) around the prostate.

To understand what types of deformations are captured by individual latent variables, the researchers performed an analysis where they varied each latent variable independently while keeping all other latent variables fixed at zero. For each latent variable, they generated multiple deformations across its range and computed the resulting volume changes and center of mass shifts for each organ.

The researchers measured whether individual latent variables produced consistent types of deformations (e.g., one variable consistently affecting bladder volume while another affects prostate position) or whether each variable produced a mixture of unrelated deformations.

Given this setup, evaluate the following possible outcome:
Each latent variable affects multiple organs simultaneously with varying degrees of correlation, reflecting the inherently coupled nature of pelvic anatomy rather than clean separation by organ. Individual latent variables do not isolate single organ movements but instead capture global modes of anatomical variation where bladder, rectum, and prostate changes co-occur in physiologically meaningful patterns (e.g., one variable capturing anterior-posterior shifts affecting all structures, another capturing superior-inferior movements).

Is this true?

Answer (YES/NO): NO